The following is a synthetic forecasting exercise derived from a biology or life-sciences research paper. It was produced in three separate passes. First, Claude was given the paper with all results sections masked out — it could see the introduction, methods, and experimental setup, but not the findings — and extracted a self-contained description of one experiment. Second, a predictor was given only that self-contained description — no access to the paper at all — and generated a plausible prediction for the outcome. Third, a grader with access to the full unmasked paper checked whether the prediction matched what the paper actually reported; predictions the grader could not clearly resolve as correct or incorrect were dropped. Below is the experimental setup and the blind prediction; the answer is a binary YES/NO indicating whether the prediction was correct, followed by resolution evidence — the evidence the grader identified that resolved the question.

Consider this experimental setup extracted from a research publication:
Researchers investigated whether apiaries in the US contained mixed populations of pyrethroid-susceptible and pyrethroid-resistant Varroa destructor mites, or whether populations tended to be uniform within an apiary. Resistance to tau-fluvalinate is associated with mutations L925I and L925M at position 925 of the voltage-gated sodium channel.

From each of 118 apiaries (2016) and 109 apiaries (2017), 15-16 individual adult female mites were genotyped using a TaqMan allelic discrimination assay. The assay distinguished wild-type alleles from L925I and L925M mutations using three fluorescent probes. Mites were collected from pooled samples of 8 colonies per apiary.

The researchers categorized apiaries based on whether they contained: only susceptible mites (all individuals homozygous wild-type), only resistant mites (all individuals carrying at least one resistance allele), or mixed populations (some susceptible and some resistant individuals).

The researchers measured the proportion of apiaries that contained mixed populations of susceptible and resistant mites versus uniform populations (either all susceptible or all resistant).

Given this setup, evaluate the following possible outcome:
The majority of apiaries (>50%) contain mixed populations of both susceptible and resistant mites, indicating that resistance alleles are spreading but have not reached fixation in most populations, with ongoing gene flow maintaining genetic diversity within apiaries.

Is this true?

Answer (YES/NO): YES